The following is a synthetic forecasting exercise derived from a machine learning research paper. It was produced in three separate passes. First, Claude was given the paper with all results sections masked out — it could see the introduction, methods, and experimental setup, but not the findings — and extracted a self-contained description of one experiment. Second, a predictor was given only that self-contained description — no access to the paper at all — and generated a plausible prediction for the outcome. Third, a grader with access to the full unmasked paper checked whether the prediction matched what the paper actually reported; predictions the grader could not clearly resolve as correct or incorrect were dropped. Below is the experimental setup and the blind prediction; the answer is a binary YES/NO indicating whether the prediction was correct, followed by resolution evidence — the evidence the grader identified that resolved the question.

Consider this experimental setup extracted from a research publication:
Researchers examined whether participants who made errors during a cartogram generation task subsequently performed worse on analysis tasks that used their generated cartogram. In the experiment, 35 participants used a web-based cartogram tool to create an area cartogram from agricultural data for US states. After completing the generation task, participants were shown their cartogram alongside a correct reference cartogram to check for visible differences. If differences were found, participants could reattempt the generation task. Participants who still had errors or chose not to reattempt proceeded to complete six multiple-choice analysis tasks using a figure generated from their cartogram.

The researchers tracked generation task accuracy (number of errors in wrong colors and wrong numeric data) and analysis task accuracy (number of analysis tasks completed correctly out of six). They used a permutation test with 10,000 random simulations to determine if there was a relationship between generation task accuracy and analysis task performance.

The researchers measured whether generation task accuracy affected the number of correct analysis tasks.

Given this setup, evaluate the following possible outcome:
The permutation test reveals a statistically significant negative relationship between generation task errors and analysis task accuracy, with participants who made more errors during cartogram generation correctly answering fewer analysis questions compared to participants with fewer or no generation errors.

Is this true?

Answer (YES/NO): NO